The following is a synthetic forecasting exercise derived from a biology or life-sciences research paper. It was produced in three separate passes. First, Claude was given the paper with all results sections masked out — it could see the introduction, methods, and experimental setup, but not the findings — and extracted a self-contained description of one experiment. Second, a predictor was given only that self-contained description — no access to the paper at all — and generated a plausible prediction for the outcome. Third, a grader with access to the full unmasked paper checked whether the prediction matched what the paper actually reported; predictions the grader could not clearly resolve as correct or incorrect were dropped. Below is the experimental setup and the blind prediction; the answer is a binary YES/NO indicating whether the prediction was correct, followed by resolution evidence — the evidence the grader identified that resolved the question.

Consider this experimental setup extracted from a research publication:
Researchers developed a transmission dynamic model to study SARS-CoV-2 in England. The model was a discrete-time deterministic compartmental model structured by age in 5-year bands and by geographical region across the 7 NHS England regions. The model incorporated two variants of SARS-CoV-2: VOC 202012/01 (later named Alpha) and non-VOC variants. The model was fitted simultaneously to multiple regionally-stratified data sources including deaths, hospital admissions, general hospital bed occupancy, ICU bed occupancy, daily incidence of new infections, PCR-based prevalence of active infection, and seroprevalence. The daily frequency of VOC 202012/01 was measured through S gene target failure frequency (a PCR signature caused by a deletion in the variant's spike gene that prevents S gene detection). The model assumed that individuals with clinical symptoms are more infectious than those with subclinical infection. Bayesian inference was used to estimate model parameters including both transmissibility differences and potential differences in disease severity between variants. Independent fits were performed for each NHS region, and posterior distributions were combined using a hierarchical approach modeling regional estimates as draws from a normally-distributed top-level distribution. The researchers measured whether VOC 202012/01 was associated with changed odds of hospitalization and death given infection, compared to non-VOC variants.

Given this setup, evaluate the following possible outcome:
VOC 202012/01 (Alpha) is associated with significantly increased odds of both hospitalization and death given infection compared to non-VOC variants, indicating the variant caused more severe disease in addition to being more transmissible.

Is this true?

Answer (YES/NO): NO